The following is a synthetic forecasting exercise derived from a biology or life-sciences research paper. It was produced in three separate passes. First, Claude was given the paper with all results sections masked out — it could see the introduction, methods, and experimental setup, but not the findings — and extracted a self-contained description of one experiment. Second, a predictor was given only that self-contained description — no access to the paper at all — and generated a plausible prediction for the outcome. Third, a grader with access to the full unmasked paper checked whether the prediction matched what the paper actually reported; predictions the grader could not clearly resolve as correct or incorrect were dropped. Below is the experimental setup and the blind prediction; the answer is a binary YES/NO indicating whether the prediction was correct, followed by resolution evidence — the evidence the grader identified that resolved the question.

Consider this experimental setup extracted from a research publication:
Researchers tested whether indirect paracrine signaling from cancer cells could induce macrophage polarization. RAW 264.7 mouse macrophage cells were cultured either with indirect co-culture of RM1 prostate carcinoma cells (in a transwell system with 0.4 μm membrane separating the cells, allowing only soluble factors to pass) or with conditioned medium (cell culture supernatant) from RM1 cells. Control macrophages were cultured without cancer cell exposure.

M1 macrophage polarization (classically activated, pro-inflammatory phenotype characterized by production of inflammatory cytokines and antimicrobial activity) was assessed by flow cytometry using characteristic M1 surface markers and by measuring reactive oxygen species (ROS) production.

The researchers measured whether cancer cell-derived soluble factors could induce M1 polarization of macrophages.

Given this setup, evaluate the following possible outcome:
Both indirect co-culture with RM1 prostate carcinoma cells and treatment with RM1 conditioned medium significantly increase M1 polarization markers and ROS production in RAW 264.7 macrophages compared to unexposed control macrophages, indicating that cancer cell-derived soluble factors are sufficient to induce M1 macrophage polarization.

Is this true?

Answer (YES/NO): YES